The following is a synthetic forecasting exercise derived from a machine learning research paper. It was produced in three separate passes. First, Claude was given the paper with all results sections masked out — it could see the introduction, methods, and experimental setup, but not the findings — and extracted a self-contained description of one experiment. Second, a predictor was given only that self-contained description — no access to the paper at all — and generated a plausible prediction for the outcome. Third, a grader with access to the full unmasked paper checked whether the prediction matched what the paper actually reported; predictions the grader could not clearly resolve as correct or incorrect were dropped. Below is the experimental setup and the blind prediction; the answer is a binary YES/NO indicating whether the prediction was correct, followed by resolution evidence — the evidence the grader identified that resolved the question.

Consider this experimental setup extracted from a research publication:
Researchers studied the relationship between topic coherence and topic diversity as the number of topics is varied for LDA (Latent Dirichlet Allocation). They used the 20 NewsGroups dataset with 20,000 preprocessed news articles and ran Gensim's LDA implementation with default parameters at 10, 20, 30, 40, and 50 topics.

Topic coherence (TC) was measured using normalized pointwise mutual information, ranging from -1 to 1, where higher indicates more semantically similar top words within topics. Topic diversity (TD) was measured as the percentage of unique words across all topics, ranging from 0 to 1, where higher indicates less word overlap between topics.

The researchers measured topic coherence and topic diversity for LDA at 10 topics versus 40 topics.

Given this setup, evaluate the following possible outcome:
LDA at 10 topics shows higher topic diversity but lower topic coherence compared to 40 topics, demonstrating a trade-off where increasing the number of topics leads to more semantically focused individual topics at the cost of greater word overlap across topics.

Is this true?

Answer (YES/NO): NO